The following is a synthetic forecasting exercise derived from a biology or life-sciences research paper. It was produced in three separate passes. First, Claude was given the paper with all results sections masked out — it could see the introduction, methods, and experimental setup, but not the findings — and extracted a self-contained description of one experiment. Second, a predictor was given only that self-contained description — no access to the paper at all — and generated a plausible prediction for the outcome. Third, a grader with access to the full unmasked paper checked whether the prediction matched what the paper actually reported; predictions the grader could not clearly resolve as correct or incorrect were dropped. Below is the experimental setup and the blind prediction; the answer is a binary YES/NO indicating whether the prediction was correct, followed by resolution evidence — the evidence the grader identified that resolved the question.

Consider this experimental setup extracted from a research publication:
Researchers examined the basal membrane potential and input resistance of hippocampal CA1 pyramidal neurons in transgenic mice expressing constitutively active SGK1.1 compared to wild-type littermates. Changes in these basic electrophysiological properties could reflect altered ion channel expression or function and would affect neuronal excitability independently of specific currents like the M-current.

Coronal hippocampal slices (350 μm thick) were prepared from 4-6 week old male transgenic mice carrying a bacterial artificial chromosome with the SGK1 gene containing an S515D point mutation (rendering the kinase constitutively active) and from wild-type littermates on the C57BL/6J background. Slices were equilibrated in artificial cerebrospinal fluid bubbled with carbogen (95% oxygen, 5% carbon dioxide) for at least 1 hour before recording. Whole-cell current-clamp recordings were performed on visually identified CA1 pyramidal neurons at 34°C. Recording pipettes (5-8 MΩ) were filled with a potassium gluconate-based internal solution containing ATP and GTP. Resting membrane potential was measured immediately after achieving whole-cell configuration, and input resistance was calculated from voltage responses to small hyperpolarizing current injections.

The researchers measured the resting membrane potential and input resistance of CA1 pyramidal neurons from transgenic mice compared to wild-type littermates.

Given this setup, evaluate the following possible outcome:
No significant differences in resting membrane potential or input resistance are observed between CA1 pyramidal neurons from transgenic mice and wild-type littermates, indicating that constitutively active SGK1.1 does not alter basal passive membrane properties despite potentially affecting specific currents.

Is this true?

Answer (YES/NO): YES